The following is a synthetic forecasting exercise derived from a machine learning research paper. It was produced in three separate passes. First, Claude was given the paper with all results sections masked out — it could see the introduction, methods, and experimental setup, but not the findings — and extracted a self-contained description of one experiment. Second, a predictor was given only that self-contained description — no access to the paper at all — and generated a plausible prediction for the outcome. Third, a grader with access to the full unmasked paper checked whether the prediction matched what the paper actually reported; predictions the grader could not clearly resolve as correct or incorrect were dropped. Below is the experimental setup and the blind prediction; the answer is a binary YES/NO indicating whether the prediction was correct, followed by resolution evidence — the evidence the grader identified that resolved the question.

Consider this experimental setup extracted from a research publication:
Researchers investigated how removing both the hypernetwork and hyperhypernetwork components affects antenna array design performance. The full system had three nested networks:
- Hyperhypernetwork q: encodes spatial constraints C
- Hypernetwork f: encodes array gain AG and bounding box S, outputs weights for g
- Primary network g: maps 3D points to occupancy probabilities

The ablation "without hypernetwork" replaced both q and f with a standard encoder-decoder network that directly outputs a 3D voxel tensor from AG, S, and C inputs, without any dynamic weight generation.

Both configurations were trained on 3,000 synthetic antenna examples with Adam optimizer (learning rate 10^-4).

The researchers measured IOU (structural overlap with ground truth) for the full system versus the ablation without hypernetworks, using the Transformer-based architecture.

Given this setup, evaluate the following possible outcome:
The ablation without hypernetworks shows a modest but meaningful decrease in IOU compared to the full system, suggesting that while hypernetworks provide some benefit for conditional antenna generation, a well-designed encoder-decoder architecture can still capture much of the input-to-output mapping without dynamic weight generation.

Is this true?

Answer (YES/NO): NO